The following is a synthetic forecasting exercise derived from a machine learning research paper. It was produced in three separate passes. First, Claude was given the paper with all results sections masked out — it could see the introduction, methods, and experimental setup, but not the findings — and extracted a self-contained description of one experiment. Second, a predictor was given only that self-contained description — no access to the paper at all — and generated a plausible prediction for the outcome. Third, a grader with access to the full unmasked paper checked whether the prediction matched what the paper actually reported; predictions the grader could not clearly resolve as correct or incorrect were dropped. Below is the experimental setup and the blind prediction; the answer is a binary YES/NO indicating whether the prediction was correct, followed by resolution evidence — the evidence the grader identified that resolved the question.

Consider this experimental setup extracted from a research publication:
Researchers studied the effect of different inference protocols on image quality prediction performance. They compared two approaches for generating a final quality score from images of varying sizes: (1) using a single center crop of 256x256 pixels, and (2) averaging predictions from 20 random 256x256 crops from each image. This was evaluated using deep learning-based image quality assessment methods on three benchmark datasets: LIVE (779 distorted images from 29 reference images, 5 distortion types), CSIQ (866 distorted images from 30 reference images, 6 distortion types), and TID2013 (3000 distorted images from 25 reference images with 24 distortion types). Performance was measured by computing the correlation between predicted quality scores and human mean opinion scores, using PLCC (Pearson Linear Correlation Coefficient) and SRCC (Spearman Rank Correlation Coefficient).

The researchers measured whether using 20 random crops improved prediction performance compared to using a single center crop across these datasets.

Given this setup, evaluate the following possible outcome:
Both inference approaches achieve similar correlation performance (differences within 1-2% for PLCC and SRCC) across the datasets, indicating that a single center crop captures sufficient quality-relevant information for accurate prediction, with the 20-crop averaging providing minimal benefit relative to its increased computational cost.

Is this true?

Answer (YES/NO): YES